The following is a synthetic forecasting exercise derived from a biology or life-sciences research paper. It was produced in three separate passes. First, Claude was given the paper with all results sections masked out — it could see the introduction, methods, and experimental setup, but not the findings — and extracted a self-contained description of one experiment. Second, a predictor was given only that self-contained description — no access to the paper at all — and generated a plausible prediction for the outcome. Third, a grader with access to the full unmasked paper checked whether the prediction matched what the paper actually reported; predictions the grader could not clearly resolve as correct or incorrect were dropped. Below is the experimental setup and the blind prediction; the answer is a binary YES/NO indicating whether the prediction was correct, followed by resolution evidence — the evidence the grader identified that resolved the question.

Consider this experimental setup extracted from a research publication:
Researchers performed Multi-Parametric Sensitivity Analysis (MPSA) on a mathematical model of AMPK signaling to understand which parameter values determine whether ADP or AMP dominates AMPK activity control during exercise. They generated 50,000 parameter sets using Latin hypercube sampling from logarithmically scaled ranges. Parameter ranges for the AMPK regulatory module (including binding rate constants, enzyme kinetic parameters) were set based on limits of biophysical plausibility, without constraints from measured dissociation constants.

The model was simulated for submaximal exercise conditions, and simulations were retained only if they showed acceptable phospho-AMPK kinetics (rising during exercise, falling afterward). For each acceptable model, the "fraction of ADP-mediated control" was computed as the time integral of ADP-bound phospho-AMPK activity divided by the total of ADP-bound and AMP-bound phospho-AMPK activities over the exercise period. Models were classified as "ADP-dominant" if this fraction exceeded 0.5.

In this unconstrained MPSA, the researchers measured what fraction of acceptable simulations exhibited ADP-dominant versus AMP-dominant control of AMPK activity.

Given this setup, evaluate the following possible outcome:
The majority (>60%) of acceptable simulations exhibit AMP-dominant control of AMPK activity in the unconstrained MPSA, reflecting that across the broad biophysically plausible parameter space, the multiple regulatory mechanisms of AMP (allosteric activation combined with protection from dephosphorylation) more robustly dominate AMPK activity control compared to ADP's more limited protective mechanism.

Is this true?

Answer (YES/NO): YES